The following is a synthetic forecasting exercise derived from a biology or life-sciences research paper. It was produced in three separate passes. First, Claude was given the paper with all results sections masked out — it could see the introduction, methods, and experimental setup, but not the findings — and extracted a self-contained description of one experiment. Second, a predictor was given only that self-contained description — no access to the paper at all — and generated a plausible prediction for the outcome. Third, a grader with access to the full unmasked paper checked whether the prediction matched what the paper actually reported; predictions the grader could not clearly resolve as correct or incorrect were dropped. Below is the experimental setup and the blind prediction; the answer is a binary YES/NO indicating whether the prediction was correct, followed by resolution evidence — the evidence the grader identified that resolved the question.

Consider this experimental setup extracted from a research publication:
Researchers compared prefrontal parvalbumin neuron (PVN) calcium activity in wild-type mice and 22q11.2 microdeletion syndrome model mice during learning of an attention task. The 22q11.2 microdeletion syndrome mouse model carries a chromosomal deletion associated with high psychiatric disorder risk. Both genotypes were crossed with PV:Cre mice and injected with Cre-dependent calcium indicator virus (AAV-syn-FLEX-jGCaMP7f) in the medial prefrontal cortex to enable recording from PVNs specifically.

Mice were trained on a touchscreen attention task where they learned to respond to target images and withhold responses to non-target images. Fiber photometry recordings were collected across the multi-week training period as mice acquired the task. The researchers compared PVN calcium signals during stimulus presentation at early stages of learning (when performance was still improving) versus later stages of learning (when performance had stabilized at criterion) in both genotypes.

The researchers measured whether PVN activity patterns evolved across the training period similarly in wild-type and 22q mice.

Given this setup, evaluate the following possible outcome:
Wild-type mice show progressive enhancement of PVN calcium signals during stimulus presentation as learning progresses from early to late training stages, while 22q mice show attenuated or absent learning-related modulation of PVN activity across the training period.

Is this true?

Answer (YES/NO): YES